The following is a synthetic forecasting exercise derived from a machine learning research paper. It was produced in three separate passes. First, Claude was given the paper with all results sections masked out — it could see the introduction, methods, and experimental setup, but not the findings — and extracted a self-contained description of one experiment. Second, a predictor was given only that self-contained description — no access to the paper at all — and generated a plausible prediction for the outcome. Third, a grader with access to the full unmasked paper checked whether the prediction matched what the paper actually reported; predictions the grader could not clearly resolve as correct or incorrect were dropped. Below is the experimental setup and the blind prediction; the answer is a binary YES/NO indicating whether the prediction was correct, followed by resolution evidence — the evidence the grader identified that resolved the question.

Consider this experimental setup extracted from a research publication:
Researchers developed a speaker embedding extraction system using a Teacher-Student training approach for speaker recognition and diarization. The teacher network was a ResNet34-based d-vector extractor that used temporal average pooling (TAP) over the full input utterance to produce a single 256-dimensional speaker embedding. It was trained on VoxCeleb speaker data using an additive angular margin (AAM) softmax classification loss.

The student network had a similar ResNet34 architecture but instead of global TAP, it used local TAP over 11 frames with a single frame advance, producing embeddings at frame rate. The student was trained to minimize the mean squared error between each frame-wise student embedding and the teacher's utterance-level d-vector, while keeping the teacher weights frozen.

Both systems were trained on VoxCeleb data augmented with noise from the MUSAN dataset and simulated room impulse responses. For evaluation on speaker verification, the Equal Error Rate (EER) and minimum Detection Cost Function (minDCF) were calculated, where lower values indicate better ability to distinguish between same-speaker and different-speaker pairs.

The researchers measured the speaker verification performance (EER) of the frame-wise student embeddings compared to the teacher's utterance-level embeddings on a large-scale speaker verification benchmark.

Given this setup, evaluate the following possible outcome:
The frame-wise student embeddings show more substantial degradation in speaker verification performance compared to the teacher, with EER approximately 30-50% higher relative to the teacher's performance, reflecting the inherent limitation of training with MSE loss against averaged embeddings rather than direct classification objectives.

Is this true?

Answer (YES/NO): NO